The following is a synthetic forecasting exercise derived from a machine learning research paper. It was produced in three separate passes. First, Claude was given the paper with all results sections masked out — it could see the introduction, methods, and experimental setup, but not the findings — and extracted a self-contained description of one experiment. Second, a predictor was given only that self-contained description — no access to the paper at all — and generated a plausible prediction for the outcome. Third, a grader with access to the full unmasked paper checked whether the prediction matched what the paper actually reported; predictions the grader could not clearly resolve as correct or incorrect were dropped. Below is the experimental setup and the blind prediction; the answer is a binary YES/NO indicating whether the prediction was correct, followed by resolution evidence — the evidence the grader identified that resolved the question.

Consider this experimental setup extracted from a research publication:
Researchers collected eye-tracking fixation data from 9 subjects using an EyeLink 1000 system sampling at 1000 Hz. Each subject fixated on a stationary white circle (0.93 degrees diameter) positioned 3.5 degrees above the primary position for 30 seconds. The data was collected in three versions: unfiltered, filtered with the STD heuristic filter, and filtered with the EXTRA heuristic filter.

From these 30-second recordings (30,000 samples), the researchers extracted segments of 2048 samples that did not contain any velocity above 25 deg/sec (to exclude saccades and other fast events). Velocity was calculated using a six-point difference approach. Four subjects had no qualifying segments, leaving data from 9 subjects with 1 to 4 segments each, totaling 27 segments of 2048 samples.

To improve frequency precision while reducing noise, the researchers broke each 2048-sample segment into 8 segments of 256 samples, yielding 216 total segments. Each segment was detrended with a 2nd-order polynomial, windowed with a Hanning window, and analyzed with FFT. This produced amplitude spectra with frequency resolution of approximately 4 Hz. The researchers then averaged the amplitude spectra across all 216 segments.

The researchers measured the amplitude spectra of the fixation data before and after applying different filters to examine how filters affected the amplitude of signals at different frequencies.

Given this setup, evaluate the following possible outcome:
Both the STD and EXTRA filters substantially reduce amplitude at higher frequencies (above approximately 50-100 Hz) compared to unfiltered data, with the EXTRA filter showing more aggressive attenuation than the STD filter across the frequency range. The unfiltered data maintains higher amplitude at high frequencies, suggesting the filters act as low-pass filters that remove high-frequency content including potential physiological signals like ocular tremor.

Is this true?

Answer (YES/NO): YES